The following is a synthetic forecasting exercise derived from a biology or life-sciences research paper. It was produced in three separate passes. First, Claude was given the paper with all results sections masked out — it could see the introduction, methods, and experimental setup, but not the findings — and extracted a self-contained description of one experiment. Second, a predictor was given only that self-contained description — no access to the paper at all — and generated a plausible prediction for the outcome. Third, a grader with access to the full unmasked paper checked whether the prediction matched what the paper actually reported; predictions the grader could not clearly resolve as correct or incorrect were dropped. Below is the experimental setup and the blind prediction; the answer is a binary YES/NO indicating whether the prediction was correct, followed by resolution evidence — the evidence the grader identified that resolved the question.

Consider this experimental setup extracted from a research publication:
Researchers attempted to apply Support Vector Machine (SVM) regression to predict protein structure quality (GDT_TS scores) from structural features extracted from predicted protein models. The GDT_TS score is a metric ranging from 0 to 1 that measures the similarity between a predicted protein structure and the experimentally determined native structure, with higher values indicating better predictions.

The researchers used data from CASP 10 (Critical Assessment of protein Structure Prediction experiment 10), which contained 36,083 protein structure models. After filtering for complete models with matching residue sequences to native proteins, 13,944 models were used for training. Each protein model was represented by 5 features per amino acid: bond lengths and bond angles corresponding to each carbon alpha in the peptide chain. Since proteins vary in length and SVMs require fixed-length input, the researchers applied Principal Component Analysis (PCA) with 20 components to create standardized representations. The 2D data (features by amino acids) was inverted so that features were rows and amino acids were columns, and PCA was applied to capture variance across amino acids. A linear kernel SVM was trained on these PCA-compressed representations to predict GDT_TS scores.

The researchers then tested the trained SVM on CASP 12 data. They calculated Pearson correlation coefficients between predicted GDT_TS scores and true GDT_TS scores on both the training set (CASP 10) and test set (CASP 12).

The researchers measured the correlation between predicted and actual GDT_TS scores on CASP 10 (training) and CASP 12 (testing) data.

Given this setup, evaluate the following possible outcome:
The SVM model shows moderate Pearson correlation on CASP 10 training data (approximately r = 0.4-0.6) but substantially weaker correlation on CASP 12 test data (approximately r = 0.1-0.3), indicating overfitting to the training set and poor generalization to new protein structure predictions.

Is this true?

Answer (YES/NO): NO